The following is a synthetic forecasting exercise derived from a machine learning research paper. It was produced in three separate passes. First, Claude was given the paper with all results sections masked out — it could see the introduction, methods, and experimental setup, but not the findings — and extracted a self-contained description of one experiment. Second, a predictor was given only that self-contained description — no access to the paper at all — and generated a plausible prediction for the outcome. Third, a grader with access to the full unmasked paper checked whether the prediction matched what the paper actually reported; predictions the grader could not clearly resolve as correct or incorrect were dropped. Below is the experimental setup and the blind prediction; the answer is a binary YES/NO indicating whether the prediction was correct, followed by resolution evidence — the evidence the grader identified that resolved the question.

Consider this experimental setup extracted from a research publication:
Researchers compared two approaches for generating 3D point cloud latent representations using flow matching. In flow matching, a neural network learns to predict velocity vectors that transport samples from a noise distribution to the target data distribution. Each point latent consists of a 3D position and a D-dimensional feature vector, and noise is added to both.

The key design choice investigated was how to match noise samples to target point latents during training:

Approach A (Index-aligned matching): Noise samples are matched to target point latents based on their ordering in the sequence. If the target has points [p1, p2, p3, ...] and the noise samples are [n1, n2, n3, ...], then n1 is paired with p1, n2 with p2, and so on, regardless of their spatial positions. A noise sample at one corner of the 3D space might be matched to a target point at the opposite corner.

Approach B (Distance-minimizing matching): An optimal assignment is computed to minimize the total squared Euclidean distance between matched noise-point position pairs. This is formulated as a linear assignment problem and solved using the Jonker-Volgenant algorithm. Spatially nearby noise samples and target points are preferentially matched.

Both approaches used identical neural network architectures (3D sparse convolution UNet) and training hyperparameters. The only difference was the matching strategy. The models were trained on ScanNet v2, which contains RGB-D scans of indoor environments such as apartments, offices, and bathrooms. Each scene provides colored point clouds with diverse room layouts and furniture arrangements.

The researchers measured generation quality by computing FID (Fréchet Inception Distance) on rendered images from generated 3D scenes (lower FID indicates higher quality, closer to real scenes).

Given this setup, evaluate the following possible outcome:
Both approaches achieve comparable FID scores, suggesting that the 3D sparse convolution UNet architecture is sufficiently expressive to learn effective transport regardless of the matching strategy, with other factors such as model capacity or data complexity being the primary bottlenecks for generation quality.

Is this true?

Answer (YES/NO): NO